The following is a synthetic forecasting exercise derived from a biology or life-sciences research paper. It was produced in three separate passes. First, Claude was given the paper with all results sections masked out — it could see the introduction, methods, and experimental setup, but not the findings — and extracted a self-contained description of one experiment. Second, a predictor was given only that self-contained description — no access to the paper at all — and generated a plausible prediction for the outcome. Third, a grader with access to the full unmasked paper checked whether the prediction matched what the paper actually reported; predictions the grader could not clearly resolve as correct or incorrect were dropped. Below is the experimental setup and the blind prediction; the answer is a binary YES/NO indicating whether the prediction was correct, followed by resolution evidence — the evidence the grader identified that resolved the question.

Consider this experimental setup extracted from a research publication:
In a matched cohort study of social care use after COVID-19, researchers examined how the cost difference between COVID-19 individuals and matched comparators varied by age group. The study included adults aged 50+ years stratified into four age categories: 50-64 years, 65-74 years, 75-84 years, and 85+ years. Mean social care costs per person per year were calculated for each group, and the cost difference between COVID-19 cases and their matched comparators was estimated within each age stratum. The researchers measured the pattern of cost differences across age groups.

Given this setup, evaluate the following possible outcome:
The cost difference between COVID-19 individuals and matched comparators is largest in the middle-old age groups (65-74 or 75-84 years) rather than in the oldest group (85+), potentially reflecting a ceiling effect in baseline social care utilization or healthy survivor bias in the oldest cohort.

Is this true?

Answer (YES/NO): NO